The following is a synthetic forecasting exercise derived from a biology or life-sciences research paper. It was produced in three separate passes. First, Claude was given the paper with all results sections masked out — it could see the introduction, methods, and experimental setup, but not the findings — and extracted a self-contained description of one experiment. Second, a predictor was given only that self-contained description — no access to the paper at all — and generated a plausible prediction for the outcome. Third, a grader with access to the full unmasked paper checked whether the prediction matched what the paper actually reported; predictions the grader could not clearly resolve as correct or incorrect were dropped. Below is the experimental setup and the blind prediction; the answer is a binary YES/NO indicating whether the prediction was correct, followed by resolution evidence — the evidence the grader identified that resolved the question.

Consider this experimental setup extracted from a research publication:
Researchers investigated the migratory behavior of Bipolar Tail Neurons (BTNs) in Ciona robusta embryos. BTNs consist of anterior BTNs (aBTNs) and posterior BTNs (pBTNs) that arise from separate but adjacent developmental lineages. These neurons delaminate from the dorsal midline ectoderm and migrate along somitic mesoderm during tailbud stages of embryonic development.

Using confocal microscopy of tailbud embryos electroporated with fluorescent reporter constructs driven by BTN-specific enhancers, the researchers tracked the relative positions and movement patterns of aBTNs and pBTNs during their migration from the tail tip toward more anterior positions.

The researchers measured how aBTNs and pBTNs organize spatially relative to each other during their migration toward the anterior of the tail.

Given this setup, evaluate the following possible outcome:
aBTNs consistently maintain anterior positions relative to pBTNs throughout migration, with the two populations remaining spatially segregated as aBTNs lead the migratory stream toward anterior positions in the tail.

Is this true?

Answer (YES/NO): YES